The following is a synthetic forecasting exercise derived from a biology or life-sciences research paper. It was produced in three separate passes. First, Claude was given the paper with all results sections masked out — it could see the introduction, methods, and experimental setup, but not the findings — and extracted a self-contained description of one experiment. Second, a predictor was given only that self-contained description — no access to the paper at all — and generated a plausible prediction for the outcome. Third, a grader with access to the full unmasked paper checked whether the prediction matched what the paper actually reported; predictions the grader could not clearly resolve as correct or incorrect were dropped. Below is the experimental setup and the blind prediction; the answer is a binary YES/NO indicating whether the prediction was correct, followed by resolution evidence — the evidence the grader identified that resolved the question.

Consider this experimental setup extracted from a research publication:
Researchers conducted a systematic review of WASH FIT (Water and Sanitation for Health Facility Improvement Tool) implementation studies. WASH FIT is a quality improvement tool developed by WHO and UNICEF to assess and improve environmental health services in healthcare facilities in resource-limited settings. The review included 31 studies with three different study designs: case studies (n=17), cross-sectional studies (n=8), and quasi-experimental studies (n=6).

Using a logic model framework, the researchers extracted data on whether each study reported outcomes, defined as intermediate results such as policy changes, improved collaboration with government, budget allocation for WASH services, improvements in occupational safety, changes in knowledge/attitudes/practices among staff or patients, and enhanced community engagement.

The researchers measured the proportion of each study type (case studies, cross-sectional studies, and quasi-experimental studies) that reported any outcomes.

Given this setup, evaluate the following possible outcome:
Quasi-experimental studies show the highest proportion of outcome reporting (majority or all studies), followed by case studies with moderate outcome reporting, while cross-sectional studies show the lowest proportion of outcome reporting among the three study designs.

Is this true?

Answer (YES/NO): NO